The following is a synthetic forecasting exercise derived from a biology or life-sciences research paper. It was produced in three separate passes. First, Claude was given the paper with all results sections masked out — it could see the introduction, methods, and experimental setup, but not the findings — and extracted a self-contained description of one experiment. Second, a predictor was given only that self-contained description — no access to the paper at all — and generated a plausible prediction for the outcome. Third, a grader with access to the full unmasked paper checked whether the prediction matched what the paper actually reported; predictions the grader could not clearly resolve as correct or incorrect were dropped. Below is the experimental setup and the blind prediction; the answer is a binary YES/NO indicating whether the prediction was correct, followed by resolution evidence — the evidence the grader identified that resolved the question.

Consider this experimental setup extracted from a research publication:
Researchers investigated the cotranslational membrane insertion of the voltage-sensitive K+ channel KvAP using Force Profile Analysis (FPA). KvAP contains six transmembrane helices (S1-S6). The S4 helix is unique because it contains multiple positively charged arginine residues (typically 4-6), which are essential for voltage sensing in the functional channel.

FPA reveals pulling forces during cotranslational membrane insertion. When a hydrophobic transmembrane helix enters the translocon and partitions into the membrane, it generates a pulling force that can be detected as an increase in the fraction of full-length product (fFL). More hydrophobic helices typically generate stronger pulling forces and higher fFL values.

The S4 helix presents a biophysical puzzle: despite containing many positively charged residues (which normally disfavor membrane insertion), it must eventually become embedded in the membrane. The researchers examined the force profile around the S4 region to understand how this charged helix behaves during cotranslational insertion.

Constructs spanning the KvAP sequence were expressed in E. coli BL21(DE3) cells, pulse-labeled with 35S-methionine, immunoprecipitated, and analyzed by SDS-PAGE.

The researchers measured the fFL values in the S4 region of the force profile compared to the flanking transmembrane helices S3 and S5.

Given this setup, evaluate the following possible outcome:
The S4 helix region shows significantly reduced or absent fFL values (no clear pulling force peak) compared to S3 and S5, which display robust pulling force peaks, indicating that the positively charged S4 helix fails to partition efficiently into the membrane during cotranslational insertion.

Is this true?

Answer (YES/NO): NO